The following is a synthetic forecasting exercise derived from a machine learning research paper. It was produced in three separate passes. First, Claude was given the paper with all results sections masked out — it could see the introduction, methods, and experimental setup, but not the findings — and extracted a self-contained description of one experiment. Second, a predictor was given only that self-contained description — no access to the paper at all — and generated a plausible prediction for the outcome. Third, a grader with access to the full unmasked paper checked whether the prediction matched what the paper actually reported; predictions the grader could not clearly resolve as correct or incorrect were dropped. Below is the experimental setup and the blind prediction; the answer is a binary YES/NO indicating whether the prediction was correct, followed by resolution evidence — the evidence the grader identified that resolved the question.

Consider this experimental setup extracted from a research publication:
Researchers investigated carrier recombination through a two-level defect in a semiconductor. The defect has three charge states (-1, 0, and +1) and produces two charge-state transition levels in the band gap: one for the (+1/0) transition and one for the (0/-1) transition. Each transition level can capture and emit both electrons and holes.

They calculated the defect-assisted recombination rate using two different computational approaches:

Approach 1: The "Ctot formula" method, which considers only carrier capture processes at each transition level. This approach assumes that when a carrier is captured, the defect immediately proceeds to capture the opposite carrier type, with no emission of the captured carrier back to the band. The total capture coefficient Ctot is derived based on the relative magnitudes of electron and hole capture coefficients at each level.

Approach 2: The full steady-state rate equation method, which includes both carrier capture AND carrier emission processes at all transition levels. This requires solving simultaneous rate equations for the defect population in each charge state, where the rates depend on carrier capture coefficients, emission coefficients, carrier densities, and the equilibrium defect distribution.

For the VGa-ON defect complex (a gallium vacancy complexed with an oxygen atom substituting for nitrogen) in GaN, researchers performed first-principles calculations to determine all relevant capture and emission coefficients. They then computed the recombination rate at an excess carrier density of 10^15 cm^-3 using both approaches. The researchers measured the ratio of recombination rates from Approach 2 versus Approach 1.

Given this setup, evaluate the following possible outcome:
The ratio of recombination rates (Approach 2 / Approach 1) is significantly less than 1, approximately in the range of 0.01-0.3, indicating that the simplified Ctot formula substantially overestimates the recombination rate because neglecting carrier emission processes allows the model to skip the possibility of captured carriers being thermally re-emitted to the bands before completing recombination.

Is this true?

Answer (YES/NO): NO